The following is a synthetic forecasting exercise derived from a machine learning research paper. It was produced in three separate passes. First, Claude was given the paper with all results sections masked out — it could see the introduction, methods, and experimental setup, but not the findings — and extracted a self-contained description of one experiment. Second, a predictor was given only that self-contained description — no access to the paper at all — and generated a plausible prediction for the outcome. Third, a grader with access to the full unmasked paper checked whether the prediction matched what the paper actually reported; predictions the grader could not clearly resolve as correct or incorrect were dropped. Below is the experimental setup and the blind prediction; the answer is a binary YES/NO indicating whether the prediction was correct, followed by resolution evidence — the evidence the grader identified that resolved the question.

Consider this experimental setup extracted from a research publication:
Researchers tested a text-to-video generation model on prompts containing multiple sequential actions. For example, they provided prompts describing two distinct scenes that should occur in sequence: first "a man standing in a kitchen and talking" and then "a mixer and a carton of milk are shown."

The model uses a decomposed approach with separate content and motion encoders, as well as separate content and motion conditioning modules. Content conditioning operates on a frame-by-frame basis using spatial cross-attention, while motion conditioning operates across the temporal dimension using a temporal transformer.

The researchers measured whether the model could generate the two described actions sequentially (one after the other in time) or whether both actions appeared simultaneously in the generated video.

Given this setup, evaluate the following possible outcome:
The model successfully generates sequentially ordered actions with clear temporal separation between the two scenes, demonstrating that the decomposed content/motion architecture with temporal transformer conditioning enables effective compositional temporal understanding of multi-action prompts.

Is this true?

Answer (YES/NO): NO